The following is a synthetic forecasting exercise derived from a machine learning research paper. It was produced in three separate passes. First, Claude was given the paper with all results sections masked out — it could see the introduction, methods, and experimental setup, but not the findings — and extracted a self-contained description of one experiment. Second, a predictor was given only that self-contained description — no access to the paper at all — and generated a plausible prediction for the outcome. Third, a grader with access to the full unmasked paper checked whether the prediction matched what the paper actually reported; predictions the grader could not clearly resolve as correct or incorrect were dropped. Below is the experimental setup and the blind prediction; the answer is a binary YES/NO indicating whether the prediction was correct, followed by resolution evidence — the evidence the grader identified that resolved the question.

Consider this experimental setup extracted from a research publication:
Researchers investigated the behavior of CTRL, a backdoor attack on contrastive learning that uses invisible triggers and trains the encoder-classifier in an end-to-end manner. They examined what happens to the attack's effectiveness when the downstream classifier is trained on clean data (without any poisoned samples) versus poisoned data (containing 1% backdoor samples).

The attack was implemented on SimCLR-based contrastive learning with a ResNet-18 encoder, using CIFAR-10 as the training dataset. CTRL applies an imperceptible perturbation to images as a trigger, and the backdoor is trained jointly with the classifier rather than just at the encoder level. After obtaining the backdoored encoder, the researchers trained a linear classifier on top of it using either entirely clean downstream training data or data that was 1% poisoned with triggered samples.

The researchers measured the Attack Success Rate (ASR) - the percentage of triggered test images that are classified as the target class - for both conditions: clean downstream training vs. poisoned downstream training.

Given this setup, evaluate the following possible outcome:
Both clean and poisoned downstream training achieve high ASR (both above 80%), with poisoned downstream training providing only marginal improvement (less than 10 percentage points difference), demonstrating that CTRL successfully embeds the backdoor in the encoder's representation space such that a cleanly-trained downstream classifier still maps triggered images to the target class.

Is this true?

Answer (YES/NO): NO